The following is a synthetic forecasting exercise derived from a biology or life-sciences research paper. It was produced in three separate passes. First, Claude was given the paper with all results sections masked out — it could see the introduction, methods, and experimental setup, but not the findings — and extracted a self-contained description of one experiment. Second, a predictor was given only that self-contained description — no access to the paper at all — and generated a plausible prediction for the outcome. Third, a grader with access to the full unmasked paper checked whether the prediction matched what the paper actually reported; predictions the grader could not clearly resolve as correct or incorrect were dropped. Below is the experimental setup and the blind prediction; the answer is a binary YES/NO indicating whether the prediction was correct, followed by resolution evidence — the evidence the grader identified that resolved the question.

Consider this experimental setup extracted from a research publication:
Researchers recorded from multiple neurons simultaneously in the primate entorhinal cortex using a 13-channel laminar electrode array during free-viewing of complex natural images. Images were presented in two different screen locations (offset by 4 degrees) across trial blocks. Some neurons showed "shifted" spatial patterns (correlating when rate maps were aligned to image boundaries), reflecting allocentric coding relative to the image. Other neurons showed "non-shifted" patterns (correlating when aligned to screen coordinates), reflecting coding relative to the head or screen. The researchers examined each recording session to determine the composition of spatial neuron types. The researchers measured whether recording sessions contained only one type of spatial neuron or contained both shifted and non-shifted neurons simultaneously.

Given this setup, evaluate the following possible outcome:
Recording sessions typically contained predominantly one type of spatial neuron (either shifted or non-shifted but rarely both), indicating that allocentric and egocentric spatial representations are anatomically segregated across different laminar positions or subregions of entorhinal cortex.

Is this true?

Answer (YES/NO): NO